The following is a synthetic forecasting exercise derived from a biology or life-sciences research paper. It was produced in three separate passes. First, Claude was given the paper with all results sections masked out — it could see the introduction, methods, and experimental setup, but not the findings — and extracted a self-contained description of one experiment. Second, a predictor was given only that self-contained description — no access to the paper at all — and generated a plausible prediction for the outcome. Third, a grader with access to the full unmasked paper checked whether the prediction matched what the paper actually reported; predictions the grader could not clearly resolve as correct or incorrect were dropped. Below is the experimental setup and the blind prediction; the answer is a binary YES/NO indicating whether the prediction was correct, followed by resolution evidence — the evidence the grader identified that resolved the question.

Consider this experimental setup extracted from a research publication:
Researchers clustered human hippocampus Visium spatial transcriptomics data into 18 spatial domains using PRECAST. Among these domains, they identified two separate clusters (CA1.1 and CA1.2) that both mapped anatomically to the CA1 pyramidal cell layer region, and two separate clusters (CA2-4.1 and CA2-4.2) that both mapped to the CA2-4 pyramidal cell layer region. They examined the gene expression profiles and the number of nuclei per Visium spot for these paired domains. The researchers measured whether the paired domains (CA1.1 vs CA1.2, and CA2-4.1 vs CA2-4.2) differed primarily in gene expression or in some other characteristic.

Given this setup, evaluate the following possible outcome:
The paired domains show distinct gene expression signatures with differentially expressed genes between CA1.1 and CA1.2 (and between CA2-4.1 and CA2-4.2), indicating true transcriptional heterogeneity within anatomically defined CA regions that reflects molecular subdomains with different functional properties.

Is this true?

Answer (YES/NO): NO